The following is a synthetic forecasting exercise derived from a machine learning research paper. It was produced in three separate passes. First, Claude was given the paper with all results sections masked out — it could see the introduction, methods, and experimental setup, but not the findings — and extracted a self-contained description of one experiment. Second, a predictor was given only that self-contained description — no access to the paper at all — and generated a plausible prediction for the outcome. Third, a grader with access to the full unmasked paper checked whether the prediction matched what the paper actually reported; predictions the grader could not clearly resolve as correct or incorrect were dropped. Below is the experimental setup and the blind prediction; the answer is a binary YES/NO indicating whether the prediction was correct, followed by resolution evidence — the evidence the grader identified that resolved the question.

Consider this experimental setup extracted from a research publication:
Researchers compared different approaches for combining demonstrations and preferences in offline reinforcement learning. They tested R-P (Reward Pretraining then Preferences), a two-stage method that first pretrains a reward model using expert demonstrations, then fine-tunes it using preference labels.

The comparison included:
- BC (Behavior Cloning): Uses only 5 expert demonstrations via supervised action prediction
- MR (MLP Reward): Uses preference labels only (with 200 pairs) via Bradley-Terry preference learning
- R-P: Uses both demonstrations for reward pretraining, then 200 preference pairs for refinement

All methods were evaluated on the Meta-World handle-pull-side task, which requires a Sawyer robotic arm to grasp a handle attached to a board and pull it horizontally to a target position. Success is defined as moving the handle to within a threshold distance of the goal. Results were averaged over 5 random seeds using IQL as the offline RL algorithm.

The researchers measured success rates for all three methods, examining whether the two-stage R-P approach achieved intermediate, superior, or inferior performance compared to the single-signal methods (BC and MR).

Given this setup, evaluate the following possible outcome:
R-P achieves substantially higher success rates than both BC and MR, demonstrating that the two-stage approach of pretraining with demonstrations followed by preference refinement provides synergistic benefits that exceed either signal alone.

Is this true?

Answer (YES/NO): NO